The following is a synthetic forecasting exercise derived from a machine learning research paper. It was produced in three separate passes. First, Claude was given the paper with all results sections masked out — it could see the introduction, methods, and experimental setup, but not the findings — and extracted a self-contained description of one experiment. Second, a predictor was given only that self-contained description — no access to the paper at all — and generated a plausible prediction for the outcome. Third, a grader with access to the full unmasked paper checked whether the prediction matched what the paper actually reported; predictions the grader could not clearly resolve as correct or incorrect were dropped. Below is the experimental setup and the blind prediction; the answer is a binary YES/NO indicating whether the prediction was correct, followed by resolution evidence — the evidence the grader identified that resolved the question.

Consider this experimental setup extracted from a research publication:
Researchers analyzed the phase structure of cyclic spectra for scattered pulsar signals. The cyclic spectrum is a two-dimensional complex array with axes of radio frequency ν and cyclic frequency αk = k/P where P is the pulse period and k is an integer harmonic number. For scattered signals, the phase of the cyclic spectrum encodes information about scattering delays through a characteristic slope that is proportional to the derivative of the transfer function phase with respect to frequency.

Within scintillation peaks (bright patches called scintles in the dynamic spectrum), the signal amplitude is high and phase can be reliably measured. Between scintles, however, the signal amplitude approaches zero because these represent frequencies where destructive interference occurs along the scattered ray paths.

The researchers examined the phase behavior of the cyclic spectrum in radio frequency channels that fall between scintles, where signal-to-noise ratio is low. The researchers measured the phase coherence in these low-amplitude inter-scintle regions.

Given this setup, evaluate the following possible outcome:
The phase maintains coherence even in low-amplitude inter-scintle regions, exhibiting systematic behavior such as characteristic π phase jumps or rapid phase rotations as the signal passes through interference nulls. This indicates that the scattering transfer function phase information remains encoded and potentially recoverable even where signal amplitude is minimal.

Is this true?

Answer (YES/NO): NO